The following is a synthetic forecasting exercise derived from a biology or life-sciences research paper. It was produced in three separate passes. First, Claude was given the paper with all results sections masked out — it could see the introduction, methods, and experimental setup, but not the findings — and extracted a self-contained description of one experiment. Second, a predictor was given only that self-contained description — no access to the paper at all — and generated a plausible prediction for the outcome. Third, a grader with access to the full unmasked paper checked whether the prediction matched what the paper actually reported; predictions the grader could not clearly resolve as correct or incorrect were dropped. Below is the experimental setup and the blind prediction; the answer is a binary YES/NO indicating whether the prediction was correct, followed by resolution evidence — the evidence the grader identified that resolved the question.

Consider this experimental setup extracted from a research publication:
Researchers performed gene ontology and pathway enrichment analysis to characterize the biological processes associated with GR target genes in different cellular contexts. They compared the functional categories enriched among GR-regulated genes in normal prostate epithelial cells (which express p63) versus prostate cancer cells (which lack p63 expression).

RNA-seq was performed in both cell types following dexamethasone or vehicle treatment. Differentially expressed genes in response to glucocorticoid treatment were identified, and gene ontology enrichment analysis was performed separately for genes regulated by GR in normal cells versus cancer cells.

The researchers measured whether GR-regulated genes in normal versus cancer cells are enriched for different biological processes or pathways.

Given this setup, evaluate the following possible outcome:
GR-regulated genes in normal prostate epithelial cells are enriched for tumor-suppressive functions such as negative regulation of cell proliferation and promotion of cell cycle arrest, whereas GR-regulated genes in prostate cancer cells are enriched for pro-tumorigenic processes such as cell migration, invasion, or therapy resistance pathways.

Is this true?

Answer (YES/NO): YES